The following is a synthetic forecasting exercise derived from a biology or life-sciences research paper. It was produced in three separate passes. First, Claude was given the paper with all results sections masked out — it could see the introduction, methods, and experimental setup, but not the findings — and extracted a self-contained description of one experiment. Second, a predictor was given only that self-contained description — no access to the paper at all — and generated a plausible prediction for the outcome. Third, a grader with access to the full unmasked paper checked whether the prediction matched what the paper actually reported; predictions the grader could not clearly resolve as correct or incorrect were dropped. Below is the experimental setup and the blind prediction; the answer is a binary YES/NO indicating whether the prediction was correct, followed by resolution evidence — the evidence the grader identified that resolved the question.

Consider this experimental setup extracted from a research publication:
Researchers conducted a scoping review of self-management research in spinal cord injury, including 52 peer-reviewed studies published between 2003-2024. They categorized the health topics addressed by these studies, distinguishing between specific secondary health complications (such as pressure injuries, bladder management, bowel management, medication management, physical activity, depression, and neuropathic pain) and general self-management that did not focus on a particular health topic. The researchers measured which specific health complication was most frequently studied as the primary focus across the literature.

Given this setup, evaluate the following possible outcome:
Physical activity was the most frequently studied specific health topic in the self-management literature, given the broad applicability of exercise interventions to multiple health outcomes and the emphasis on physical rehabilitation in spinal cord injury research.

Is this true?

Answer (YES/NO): NO